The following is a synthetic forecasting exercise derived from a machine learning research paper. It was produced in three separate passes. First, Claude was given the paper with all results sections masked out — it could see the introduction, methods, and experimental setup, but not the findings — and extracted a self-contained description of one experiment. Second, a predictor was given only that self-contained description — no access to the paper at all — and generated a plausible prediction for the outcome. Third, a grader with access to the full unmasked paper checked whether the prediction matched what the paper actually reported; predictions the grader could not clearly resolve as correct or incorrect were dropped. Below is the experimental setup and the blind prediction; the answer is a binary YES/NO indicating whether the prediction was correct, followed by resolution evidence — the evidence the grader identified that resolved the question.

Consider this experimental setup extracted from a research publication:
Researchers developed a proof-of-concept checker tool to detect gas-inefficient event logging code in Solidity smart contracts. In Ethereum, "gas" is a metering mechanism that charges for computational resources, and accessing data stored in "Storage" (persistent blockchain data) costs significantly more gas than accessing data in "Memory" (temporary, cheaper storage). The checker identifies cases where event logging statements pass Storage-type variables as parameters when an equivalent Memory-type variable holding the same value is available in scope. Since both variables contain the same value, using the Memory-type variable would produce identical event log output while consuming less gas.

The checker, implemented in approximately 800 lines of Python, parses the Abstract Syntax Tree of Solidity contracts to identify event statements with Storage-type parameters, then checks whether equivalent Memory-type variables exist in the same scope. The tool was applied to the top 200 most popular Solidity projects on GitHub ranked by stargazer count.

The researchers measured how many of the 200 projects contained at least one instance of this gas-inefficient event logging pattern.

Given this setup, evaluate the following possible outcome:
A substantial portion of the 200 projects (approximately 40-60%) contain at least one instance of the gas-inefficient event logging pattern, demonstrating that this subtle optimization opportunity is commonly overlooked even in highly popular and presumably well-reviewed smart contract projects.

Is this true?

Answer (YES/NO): NO